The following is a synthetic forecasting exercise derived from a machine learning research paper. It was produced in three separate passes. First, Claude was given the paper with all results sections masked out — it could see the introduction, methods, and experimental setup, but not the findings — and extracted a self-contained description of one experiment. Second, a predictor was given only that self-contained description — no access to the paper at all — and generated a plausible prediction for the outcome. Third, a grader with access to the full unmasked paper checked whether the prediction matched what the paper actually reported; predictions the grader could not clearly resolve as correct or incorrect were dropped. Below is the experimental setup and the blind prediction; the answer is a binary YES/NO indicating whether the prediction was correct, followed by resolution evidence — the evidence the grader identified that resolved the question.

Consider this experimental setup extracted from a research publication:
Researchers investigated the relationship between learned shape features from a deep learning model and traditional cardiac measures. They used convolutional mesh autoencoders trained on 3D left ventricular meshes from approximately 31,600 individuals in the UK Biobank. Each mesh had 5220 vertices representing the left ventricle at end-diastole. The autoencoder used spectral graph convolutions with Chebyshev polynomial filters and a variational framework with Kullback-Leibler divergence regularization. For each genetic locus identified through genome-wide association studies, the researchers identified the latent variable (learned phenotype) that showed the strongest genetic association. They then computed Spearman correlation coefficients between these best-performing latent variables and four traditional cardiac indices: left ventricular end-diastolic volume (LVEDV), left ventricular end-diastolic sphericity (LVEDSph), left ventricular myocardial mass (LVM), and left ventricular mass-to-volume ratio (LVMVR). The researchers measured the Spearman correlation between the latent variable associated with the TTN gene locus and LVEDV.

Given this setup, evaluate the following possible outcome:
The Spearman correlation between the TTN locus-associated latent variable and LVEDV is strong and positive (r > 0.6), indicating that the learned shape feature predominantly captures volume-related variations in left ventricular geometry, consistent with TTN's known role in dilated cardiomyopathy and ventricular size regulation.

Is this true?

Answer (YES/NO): YES